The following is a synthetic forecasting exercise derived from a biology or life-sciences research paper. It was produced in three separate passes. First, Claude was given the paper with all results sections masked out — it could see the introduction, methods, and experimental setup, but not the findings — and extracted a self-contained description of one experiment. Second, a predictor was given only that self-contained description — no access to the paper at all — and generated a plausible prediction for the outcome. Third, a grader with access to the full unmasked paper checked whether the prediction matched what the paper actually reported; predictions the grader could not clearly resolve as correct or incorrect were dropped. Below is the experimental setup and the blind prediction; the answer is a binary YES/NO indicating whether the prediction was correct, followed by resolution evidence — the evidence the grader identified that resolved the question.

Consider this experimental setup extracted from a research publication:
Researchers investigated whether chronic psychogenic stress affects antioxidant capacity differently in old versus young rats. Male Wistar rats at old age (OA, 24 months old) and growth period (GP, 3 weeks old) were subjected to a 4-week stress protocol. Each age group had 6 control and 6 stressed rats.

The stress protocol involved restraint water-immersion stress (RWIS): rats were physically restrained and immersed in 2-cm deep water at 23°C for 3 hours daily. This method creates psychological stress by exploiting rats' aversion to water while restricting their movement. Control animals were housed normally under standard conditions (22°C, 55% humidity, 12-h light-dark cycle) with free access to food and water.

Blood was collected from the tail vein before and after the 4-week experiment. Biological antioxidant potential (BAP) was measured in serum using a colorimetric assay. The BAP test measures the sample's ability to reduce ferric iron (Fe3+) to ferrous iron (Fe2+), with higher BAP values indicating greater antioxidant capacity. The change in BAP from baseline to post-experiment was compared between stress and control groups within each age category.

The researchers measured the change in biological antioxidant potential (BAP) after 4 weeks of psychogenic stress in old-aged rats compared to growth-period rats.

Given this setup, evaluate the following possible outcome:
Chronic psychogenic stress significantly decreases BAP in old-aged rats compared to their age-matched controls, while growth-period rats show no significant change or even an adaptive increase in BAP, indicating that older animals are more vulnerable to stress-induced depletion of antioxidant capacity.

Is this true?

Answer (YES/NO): NO